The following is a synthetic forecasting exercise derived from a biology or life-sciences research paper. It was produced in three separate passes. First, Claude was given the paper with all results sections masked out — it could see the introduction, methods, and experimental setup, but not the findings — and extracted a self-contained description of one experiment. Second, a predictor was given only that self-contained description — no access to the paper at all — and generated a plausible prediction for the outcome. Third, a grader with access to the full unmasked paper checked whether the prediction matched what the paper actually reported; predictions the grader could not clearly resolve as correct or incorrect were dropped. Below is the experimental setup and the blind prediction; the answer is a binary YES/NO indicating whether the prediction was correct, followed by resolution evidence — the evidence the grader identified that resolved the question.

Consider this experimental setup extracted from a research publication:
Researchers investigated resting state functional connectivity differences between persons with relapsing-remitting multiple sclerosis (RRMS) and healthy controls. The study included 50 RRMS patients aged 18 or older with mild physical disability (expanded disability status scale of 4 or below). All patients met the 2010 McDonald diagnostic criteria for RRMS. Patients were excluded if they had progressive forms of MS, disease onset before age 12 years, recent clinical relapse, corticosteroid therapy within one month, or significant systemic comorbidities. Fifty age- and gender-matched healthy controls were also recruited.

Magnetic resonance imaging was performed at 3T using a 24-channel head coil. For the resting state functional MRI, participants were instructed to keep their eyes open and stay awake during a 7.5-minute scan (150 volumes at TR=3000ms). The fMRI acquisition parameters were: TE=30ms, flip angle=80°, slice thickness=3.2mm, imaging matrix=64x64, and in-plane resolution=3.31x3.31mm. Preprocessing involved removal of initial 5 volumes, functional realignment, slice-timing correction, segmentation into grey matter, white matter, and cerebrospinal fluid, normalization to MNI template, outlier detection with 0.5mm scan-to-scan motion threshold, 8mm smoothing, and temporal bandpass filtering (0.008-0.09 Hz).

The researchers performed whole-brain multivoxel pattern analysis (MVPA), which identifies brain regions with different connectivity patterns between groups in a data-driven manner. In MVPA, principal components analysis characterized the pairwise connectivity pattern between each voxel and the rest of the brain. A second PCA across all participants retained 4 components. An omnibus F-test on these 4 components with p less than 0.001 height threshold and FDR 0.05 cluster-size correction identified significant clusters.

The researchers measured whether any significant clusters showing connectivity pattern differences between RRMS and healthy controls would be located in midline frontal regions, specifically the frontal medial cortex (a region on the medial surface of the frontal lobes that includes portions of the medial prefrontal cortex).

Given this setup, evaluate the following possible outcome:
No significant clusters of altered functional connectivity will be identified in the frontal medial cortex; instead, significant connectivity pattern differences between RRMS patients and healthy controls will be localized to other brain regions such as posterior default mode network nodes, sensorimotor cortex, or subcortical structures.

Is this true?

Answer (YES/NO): NO